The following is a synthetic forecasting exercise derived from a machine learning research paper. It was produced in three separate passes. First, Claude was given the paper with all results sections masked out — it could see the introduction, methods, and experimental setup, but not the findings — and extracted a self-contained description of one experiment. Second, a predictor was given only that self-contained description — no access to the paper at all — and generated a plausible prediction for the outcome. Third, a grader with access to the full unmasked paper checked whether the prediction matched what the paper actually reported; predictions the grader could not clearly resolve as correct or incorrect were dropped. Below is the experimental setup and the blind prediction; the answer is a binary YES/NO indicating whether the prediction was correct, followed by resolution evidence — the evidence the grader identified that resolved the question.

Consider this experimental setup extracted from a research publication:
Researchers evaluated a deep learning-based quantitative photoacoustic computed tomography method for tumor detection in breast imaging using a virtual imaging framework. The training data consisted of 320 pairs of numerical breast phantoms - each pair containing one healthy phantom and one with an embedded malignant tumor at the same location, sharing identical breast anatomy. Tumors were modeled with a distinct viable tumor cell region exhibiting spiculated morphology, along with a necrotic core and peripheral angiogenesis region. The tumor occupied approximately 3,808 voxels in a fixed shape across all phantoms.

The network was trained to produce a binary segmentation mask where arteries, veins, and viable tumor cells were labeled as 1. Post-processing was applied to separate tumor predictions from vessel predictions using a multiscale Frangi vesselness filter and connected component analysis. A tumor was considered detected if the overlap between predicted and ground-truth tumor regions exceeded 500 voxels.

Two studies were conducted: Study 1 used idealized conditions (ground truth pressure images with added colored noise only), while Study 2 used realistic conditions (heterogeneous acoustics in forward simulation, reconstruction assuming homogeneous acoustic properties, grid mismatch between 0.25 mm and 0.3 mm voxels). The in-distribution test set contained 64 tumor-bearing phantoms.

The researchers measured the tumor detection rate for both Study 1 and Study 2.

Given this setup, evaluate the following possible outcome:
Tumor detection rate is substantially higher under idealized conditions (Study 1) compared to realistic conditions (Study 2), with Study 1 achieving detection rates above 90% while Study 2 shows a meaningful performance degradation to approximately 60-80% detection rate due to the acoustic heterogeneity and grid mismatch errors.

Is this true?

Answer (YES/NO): NO